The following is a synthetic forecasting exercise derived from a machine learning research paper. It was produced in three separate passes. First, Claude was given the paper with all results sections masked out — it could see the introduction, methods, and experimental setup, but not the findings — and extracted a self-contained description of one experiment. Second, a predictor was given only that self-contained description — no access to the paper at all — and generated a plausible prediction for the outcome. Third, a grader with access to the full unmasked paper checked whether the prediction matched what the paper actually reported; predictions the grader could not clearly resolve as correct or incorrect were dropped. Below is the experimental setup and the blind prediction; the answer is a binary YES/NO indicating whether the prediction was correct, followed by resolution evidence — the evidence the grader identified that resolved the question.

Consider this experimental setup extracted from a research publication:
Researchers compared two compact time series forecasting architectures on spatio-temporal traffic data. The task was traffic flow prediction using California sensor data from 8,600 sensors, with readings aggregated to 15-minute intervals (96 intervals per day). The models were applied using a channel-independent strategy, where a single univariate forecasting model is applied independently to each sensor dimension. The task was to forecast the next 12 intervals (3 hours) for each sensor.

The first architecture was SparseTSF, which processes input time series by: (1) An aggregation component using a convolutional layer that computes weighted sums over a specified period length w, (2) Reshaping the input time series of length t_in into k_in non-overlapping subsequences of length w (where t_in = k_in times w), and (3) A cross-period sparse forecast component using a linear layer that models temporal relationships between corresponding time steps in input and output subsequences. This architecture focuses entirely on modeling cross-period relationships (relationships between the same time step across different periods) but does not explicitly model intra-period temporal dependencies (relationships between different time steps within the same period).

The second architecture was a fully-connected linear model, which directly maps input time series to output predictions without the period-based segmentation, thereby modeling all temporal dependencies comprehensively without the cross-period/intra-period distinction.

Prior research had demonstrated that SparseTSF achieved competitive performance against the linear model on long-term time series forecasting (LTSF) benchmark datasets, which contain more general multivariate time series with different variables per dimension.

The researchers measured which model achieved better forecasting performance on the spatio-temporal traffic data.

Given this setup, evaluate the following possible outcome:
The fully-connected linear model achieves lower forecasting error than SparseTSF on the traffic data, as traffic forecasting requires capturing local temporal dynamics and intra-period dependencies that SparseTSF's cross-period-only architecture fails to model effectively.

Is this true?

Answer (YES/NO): YES